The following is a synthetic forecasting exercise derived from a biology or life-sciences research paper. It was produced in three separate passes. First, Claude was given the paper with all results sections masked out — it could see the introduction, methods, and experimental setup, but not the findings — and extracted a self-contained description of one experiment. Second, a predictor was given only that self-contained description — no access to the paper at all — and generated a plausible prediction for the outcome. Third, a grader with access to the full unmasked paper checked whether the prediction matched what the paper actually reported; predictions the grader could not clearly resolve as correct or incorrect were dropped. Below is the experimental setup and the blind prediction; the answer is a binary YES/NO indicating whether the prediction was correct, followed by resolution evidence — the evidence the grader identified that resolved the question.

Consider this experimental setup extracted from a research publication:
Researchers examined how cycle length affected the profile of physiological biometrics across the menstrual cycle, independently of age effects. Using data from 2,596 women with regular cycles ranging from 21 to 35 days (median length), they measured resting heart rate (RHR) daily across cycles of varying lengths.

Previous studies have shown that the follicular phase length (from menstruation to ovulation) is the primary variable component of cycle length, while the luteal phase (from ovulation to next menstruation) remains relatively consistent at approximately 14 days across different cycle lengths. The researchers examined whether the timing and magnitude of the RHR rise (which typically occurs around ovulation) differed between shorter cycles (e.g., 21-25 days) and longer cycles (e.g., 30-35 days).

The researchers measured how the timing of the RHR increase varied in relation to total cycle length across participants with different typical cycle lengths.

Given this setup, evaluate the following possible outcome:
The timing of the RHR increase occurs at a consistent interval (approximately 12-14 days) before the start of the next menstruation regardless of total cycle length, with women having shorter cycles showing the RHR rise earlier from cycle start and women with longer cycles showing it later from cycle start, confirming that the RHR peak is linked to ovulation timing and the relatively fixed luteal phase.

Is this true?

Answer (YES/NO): NO